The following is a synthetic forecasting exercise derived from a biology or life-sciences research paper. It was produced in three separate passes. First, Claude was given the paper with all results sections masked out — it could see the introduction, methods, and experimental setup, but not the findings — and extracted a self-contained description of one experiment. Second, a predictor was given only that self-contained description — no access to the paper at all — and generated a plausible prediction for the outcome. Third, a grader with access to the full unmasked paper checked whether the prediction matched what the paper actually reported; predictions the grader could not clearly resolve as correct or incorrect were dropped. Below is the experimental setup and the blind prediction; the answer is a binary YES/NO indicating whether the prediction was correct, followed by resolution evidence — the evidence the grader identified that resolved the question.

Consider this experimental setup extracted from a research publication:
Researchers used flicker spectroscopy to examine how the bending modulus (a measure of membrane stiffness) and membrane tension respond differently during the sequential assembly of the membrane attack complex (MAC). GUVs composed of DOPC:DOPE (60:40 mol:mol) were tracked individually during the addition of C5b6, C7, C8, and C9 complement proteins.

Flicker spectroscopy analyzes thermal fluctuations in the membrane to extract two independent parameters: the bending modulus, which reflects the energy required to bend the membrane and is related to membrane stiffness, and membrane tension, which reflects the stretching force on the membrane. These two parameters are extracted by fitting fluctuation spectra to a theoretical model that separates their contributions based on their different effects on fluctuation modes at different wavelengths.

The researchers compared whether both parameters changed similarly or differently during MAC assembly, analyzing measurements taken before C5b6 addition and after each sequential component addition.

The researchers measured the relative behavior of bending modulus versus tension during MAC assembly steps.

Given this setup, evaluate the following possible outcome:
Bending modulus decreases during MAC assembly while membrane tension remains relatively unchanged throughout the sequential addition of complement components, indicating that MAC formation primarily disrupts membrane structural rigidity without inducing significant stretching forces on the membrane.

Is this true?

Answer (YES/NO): NO